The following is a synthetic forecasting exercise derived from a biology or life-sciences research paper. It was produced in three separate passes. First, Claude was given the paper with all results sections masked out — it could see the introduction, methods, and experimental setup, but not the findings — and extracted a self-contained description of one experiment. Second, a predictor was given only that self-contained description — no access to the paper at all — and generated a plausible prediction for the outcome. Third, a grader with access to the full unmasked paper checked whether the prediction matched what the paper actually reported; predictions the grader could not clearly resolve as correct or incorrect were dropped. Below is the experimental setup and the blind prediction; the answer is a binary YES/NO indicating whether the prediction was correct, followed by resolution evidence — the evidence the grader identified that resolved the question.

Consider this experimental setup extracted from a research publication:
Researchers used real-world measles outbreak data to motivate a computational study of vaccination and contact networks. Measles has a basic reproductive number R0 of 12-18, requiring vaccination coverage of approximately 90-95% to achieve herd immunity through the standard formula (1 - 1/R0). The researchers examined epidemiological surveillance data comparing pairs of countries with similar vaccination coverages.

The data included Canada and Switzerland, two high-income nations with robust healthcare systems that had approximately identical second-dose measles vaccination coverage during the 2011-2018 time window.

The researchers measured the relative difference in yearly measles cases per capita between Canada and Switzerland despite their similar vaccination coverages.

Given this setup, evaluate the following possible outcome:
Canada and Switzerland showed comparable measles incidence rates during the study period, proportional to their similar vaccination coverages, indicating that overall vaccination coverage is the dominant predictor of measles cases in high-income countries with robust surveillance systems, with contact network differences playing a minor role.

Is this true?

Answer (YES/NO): NO